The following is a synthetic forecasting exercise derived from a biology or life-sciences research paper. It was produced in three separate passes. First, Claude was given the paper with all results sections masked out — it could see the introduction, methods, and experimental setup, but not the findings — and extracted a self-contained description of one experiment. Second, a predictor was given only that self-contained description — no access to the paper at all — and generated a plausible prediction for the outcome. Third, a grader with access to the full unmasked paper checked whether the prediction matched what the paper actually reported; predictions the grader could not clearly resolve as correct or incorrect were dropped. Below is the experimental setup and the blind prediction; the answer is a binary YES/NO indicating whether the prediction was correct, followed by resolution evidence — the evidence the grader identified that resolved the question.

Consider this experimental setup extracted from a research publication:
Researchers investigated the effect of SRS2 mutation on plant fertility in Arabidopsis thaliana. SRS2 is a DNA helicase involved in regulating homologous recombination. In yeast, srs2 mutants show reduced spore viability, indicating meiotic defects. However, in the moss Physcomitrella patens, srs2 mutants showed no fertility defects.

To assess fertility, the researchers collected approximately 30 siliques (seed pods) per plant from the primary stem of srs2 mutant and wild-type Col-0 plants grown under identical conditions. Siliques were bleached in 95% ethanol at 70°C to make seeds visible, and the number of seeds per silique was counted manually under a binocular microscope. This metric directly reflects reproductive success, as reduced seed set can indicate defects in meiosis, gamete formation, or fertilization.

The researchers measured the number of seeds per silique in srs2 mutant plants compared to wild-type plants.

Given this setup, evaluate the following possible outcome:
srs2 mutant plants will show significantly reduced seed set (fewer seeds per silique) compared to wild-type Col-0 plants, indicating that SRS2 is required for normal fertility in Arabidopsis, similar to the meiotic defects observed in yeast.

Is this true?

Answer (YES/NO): NO